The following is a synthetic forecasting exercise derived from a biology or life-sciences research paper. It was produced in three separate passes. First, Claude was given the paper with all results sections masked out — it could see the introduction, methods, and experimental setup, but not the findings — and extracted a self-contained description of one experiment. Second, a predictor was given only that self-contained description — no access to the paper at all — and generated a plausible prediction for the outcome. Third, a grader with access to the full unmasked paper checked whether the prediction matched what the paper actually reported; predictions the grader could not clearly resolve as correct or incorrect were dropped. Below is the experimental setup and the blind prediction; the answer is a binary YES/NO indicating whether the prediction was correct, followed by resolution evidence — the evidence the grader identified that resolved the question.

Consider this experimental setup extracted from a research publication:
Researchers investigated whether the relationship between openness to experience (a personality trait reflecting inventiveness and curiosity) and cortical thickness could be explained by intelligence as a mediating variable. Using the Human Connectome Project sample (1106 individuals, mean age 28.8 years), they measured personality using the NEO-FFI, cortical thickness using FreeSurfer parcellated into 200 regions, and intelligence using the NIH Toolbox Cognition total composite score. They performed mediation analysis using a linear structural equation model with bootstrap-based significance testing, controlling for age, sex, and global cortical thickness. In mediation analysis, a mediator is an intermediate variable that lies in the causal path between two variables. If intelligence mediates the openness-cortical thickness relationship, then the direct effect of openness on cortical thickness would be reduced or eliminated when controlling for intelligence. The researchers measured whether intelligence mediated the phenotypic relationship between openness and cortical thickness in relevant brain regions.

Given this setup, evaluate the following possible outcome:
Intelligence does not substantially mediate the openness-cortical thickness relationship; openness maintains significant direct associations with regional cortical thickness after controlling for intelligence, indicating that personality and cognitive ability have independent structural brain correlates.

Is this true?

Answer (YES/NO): NO